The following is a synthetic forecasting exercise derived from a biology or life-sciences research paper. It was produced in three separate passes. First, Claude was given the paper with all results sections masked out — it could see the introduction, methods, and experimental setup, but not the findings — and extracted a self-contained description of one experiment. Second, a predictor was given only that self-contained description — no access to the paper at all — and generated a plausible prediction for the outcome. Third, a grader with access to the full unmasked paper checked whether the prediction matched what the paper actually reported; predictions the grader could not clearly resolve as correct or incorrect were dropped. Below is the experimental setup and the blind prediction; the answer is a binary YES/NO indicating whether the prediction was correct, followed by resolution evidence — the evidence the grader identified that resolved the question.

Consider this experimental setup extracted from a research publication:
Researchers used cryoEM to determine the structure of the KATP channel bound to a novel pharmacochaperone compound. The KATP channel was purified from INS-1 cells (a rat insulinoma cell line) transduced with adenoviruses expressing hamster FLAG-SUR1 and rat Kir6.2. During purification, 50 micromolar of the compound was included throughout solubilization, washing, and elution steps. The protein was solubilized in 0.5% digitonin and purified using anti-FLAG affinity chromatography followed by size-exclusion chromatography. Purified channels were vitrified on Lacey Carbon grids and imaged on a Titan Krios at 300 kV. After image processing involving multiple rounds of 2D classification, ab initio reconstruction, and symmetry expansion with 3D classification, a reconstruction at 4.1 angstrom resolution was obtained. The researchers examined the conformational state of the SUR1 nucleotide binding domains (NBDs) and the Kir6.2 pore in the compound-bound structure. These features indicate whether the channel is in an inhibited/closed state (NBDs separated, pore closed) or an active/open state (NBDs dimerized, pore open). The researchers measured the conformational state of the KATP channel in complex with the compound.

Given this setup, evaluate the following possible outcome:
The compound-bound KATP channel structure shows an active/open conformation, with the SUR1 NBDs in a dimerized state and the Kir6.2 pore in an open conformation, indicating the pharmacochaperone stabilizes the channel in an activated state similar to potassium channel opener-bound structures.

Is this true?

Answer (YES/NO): NO